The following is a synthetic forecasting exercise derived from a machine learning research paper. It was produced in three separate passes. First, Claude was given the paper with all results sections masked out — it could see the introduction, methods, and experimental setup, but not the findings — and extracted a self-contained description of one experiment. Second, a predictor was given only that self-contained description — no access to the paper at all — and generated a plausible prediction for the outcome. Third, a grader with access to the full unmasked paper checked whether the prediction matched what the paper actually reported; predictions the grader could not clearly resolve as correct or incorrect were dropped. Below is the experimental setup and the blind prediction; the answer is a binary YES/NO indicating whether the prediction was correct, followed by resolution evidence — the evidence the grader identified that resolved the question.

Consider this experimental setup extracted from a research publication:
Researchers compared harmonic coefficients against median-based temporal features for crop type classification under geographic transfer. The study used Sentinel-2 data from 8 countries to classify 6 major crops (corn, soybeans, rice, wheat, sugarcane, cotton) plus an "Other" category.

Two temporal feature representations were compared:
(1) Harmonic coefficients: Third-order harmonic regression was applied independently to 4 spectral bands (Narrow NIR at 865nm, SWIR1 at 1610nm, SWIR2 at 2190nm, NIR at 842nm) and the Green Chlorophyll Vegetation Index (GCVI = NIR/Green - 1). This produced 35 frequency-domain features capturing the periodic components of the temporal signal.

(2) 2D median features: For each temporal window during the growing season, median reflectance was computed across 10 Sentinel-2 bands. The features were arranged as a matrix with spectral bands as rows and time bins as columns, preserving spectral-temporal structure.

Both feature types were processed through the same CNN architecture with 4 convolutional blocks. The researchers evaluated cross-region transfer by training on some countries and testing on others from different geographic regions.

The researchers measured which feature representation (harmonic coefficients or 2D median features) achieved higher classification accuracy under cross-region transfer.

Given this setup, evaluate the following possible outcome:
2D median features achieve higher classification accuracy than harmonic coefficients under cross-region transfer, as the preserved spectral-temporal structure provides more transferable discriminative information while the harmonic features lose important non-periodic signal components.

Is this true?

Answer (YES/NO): YES